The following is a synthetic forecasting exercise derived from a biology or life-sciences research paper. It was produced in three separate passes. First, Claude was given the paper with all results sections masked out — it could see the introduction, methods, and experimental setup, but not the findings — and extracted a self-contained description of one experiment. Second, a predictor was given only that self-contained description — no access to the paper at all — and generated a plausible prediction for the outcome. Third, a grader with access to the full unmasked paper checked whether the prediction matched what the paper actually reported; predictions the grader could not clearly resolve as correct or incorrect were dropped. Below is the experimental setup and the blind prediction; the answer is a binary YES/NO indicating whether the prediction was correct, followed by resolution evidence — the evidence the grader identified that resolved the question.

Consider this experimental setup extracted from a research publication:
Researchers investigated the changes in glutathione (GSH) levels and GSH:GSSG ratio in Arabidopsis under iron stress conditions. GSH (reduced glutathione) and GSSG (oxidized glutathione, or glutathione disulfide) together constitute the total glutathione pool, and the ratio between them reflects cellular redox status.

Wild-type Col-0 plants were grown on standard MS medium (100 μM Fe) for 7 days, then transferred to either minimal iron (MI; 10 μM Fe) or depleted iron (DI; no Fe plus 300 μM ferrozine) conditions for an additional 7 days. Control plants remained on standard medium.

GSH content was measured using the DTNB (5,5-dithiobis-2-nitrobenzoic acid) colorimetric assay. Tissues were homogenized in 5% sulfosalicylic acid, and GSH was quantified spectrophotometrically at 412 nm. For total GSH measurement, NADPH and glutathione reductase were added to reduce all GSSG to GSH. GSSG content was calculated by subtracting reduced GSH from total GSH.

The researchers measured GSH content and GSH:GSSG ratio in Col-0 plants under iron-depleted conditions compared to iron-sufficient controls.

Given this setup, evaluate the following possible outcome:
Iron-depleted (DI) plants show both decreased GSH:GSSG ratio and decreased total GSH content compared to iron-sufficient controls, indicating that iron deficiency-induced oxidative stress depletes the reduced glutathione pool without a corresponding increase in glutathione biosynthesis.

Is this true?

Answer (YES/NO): NO